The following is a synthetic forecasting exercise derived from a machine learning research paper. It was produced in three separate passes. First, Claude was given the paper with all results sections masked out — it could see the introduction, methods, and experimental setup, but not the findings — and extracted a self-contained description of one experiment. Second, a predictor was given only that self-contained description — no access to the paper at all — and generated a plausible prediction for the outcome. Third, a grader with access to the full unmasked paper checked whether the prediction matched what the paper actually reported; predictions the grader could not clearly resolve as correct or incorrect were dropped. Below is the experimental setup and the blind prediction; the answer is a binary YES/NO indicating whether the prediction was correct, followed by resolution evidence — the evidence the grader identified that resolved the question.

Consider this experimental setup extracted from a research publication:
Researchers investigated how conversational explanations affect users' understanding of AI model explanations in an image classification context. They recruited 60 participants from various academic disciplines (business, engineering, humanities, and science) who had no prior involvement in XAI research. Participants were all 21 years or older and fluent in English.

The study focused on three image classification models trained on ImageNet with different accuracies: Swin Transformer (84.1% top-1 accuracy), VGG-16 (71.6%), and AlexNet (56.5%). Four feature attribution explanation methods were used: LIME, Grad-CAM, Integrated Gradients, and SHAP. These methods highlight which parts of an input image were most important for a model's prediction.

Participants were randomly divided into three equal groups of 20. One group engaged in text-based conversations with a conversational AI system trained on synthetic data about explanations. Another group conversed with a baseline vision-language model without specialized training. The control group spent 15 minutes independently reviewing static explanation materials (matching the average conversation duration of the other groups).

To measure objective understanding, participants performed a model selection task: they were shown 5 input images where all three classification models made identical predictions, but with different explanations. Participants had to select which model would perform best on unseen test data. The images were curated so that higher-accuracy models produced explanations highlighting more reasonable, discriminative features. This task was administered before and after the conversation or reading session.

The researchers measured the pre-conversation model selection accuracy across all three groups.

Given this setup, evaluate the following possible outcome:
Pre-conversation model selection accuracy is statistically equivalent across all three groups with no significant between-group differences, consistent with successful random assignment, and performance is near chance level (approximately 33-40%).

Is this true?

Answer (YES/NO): NO